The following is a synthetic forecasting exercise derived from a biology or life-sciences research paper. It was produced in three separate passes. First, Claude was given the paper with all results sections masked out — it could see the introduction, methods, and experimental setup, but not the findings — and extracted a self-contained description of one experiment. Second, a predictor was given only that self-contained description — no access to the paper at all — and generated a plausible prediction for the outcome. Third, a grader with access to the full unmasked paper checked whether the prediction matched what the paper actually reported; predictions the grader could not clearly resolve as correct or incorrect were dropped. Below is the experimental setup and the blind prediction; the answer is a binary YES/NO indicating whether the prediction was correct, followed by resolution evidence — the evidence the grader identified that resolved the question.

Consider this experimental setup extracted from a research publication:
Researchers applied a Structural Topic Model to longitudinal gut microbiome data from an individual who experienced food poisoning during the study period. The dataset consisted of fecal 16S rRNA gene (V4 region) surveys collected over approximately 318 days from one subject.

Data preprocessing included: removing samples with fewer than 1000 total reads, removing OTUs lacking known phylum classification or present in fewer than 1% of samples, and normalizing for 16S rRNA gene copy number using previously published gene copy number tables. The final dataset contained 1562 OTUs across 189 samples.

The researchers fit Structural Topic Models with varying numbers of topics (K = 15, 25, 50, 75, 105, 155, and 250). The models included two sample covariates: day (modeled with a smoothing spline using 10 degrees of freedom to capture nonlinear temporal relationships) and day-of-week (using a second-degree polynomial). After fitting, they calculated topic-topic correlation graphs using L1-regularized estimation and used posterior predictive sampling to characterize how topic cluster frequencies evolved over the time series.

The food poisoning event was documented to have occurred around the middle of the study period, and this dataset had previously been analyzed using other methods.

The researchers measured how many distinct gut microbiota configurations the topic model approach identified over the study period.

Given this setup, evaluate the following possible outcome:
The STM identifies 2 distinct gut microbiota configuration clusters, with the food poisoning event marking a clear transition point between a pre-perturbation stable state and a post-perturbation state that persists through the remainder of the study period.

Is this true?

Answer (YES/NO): NO